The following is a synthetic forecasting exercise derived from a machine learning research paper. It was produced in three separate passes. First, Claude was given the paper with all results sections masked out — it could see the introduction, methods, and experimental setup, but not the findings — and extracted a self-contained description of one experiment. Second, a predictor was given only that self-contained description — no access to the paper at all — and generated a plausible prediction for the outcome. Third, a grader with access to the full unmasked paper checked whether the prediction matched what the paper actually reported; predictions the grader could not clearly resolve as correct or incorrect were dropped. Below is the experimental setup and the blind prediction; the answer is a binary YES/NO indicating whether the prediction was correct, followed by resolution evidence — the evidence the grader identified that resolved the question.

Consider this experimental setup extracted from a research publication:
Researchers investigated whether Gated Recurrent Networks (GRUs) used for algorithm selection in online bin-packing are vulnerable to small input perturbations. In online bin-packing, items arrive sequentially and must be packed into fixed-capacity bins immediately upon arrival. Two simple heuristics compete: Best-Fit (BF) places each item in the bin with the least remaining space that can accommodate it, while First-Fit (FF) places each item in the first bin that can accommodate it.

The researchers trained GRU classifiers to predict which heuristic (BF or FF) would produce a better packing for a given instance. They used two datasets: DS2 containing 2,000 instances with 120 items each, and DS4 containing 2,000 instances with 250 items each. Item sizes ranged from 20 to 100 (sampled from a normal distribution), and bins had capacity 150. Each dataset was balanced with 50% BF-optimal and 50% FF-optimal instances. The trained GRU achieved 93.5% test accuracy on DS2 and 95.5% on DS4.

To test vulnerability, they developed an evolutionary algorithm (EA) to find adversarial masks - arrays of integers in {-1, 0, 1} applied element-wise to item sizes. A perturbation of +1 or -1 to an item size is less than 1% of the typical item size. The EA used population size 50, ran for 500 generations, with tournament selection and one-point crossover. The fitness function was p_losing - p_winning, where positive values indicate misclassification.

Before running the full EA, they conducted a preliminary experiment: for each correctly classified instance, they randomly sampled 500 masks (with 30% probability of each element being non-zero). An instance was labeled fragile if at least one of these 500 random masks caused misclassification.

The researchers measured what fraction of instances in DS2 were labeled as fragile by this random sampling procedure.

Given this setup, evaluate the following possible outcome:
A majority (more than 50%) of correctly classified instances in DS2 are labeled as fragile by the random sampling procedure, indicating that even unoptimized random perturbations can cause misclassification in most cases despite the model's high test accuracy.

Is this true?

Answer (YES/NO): YES